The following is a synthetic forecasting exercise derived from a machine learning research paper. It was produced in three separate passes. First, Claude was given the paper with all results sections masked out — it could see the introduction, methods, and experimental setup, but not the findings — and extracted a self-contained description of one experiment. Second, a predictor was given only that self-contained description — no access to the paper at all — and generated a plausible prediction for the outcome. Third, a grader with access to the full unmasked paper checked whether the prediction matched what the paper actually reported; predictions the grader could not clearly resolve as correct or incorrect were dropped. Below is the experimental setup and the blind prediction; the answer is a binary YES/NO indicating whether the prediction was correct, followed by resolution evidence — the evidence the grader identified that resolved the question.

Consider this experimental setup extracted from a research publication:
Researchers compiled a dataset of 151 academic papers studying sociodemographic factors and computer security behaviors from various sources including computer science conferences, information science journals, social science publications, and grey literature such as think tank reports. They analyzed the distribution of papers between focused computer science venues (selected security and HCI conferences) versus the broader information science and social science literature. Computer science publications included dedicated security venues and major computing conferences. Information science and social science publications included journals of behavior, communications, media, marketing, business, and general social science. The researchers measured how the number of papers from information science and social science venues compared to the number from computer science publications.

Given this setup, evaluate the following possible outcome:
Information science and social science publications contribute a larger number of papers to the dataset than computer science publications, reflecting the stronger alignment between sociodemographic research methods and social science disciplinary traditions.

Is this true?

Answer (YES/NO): YES